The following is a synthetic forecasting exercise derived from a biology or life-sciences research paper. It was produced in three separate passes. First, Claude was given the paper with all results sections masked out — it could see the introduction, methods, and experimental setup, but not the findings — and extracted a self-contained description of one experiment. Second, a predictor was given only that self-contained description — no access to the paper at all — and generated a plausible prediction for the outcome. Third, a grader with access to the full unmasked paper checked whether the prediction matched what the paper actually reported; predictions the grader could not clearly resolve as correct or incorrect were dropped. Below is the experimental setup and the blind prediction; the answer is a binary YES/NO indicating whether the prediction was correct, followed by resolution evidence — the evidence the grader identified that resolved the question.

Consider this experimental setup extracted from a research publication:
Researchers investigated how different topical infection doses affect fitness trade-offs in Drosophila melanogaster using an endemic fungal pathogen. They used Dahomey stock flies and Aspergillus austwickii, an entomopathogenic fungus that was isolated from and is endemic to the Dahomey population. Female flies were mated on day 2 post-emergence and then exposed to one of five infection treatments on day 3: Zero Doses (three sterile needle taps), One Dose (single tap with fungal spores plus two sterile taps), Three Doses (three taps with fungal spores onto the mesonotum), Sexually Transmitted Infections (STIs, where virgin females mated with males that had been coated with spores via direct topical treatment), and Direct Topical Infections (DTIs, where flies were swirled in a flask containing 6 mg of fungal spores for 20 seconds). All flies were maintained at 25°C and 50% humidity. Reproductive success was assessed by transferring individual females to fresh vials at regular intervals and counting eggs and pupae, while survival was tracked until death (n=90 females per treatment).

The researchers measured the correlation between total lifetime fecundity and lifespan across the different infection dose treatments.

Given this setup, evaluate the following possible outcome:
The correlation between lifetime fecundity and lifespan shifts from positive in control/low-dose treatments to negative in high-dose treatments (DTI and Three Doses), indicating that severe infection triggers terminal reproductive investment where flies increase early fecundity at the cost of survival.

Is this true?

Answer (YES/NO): NO